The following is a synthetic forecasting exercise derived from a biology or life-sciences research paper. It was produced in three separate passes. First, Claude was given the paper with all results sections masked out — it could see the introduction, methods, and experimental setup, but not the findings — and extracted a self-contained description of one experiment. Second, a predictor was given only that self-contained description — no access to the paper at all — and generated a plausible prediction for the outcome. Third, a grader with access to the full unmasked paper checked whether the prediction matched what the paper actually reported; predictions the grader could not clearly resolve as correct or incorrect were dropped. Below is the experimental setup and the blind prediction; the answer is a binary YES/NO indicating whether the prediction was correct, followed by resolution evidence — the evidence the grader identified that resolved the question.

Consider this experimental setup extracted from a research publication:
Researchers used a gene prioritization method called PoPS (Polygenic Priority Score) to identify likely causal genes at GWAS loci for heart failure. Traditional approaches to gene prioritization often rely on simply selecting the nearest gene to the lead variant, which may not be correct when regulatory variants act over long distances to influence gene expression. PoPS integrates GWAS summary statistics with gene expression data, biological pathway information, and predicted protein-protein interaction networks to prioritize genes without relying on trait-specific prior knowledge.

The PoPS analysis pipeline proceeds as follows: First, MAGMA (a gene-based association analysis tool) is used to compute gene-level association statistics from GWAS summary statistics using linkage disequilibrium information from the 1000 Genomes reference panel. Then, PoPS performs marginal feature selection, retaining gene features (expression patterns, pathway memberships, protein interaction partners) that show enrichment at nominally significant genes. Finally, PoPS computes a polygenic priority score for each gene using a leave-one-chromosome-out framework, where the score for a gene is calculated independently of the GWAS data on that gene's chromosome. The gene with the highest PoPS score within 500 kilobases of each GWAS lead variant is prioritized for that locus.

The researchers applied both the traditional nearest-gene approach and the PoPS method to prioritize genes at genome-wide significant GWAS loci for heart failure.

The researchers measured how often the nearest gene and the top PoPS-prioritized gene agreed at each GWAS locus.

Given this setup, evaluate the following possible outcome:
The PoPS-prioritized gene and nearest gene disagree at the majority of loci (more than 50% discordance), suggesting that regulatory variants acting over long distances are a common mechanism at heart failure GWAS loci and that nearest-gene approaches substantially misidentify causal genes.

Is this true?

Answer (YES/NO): NO